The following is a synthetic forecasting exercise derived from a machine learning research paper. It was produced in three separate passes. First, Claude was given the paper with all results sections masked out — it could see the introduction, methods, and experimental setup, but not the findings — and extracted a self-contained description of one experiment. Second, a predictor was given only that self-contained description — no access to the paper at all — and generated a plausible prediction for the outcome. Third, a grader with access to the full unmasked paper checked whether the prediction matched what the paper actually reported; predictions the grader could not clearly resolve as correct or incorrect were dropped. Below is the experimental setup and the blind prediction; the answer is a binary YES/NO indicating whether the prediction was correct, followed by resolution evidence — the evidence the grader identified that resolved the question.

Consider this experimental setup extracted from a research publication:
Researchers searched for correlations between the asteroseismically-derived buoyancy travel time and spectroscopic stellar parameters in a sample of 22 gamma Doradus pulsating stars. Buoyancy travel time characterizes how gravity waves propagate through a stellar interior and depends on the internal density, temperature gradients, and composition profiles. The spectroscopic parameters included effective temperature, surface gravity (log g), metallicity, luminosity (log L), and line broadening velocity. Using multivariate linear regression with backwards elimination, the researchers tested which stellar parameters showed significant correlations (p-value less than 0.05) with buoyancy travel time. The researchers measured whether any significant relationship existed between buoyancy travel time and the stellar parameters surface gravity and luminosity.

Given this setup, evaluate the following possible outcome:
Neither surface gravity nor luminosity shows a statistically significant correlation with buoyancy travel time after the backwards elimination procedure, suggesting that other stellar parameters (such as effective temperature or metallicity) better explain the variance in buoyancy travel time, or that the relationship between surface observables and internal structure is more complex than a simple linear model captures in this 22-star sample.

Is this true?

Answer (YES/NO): NO